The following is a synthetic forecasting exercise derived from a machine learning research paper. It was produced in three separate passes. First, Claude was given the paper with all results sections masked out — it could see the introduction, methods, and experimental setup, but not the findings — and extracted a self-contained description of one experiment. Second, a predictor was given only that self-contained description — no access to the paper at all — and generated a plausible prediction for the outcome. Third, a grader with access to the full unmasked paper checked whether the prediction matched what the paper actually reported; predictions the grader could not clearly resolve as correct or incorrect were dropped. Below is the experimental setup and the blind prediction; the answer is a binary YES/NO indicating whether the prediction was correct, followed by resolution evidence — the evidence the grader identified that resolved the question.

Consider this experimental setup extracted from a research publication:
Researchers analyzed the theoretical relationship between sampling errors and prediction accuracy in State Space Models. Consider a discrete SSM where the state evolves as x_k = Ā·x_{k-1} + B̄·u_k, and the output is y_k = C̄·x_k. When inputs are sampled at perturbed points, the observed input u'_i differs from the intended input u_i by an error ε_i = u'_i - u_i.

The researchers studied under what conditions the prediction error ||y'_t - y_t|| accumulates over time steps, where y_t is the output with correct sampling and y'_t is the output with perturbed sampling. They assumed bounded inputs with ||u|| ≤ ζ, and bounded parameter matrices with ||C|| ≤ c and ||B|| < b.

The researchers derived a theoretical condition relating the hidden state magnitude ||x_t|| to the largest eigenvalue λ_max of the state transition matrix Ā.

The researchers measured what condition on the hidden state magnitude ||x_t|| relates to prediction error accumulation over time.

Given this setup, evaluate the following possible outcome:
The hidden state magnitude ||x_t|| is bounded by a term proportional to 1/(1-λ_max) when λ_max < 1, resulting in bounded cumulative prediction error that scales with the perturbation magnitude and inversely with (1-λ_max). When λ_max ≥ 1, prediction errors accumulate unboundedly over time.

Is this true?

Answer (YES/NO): NO